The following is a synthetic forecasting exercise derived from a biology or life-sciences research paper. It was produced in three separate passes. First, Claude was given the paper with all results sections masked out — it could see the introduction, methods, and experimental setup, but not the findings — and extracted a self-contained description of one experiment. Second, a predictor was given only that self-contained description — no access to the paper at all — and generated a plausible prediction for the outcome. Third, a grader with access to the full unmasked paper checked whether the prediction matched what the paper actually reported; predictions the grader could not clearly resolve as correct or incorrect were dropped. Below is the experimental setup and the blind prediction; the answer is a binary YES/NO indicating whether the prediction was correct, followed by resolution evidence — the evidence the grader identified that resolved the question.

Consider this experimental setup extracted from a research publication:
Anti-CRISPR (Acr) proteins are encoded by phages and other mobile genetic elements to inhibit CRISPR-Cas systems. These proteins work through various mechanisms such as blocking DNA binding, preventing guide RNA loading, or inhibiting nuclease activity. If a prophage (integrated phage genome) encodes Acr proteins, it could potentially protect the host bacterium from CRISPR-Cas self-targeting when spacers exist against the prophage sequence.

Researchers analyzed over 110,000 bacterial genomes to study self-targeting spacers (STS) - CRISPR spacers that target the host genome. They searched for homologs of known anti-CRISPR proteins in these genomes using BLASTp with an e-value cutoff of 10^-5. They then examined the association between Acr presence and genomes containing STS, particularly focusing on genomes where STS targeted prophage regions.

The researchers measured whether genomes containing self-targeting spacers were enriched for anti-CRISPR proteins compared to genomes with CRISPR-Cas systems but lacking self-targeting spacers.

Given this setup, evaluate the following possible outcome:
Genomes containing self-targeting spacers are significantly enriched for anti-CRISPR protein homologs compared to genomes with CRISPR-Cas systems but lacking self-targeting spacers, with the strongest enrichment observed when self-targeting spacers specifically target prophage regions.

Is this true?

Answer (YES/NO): NO